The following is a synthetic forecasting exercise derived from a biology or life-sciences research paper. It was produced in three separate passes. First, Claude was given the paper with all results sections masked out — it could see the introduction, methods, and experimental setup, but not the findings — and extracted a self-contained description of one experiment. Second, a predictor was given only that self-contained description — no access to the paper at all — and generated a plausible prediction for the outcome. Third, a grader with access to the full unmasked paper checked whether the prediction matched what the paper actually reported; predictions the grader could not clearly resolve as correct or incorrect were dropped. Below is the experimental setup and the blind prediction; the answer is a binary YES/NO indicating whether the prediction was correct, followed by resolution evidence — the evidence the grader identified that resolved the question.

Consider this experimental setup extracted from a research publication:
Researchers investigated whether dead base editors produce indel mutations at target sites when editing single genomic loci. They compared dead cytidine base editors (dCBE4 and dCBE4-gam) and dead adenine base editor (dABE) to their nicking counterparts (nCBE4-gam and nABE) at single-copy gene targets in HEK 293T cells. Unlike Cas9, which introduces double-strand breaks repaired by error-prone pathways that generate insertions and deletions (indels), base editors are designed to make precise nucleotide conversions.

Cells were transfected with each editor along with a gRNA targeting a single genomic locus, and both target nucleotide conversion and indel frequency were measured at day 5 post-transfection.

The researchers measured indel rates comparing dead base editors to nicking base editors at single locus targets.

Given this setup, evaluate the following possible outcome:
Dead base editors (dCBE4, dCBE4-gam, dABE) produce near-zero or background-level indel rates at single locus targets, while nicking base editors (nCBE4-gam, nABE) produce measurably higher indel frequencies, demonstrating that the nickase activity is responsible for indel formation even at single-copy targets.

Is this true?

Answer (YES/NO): YES